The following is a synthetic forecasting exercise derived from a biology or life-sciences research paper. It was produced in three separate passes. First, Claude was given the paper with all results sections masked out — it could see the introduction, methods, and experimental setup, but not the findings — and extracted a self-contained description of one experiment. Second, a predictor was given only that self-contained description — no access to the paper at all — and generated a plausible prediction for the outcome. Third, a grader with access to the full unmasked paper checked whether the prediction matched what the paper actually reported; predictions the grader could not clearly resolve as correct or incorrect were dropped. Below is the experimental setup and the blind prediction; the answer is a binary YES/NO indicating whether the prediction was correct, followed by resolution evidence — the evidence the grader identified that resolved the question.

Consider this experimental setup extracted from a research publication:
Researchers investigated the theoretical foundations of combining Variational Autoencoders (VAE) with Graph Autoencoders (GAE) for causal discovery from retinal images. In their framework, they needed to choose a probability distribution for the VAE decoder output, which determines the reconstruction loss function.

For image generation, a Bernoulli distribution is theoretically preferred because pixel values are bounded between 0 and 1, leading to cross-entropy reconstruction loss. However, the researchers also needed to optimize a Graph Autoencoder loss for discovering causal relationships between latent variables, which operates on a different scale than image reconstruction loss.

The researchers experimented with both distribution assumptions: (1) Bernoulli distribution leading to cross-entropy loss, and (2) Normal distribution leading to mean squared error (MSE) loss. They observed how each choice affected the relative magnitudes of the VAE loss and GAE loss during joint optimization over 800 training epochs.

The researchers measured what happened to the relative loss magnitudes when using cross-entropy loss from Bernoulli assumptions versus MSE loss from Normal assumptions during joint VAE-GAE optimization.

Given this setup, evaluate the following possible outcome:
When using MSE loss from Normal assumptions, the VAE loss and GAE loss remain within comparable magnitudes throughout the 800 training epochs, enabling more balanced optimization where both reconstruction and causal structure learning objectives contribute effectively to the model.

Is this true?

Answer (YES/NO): NO